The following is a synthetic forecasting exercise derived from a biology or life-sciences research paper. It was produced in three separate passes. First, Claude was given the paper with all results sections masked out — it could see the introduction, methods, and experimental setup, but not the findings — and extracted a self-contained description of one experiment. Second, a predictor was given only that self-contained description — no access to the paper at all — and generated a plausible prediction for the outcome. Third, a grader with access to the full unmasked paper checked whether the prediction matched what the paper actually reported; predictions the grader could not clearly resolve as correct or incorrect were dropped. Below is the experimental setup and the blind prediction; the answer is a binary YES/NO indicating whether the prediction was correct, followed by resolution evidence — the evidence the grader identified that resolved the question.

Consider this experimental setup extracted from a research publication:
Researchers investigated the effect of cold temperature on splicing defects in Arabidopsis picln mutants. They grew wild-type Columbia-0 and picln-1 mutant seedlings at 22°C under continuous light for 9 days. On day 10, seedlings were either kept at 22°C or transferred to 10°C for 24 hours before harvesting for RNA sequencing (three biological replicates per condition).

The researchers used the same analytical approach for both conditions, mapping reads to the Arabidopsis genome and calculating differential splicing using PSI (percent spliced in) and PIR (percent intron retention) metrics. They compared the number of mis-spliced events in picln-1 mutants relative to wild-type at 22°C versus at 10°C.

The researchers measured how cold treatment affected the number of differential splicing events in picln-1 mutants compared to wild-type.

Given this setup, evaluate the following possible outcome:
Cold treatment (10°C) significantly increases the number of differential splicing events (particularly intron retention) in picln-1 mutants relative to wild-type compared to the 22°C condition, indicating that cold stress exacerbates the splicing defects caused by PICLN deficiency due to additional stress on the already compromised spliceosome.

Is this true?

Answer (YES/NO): YES